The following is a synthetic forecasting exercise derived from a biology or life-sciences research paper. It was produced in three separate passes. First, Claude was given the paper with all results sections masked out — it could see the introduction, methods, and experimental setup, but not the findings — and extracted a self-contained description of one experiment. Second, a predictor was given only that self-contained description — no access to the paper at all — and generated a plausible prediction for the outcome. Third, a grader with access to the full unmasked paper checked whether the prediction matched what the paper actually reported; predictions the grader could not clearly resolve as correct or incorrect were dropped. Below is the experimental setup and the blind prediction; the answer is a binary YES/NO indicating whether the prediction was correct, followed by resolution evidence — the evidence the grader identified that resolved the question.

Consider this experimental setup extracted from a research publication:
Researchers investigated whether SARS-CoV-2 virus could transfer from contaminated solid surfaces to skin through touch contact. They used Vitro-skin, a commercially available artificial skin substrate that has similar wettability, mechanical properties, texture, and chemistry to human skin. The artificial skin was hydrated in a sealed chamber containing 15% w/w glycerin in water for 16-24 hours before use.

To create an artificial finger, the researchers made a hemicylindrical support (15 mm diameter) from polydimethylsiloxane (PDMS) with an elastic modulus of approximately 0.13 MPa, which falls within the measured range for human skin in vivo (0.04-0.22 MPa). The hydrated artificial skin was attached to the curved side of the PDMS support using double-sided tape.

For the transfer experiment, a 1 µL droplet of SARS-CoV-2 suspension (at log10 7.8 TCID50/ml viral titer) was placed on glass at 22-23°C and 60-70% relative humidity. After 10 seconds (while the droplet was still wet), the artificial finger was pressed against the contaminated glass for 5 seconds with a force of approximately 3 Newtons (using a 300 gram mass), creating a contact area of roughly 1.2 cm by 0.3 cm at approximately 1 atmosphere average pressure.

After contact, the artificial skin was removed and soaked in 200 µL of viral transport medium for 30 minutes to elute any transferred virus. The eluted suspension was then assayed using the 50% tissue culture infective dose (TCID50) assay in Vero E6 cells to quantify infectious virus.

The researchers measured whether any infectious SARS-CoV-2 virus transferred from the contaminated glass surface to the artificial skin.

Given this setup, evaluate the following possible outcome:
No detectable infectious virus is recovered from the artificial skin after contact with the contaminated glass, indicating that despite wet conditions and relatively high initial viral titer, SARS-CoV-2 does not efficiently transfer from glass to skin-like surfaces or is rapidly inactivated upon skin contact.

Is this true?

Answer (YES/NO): NO